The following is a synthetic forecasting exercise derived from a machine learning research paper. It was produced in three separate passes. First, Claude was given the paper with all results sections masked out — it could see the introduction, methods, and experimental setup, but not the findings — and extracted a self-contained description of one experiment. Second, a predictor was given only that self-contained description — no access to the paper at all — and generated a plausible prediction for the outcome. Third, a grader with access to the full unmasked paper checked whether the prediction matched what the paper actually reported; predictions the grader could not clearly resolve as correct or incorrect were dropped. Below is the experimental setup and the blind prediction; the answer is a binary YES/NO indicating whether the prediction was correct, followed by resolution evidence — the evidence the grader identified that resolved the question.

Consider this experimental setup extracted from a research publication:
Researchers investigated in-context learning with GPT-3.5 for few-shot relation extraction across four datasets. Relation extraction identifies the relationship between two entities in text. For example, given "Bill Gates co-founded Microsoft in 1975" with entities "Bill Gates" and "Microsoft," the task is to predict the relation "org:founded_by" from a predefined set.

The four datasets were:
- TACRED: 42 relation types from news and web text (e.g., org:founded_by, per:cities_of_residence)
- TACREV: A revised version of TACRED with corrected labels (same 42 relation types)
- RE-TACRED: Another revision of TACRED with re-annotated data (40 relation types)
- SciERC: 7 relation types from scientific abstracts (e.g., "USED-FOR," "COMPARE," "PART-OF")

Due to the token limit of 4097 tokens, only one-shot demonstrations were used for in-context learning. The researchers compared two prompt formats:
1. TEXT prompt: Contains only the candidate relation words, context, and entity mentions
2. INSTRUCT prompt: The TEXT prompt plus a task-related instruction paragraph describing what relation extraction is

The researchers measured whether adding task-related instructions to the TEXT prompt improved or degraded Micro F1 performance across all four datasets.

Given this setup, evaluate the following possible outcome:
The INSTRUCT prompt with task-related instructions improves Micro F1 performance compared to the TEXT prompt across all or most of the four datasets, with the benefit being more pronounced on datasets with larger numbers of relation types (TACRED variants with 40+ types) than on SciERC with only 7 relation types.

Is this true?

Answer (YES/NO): NO